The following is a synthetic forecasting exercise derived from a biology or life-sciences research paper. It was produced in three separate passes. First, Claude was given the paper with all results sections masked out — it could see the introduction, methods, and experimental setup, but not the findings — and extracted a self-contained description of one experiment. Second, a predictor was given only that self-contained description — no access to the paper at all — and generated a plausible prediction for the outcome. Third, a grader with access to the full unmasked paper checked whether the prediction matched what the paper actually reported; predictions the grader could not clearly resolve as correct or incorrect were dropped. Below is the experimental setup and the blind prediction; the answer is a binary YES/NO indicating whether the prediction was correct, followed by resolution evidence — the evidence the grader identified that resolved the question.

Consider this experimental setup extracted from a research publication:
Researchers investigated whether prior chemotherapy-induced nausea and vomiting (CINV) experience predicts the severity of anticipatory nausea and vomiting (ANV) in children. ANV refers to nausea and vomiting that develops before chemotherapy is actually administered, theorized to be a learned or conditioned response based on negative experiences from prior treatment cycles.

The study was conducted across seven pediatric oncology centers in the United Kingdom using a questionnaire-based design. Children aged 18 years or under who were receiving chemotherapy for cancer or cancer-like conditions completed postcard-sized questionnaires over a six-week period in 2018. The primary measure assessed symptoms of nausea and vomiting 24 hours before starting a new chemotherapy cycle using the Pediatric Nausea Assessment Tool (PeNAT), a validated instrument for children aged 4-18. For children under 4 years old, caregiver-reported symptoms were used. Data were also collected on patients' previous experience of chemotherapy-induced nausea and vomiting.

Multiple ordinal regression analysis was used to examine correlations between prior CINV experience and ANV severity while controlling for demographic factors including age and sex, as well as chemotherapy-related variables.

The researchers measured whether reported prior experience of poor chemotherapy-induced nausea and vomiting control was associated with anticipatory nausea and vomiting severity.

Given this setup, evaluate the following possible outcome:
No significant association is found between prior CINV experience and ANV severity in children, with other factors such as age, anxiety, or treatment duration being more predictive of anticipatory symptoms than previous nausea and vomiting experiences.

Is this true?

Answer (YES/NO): NO